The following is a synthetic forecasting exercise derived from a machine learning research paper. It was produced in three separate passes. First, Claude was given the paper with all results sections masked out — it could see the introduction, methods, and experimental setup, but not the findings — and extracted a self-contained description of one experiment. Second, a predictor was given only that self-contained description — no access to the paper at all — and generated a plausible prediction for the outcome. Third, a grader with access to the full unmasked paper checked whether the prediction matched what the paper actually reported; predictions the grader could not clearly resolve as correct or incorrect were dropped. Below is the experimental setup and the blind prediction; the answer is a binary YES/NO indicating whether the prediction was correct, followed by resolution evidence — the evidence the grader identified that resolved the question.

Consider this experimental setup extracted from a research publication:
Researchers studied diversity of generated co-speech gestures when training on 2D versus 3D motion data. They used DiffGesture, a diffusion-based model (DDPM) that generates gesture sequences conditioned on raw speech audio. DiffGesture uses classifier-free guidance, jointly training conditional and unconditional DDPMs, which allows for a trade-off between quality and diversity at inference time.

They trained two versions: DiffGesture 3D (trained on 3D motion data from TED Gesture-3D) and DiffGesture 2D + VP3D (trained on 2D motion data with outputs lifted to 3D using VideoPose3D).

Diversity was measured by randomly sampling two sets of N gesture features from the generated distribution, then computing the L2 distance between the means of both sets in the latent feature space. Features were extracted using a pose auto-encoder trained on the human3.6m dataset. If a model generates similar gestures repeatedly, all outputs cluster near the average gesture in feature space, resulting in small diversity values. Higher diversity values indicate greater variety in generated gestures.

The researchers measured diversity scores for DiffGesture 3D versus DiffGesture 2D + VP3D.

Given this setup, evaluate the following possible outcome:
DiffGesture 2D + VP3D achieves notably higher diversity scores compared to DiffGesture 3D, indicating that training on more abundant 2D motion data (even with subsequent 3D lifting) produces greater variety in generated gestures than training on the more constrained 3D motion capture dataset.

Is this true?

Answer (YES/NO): NO